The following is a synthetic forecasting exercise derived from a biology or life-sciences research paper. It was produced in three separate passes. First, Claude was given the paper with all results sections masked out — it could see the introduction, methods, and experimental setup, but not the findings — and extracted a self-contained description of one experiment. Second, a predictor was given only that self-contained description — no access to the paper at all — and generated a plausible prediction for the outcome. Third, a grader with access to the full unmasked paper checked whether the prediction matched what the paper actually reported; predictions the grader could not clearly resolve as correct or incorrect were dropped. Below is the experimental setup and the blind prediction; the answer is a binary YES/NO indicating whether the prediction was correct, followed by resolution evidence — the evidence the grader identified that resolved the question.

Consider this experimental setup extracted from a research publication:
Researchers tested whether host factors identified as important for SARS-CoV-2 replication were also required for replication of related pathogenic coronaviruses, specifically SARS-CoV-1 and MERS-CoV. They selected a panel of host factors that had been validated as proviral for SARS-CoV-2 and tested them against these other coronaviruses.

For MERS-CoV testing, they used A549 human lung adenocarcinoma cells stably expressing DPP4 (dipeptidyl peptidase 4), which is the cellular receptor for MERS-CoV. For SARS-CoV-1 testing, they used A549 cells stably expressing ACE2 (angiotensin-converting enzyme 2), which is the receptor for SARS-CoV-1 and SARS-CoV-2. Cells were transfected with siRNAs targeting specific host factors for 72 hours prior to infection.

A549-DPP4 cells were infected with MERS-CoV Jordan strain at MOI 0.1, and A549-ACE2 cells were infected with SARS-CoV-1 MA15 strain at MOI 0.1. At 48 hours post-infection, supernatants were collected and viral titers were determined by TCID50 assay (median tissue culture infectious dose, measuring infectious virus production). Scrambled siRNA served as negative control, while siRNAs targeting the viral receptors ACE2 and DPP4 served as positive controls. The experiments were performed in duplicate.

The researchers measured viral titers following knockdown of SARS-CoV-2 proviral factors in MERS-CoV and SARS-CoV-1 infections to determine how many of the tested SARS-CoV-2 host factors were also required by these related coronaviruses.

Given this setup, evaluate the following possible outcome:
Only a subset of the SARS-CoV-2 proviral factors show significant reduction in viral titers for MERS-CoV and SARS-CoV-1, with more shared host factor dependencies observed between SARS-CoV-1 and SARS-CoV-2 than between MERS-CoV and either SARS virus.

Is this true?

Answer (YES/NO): YES